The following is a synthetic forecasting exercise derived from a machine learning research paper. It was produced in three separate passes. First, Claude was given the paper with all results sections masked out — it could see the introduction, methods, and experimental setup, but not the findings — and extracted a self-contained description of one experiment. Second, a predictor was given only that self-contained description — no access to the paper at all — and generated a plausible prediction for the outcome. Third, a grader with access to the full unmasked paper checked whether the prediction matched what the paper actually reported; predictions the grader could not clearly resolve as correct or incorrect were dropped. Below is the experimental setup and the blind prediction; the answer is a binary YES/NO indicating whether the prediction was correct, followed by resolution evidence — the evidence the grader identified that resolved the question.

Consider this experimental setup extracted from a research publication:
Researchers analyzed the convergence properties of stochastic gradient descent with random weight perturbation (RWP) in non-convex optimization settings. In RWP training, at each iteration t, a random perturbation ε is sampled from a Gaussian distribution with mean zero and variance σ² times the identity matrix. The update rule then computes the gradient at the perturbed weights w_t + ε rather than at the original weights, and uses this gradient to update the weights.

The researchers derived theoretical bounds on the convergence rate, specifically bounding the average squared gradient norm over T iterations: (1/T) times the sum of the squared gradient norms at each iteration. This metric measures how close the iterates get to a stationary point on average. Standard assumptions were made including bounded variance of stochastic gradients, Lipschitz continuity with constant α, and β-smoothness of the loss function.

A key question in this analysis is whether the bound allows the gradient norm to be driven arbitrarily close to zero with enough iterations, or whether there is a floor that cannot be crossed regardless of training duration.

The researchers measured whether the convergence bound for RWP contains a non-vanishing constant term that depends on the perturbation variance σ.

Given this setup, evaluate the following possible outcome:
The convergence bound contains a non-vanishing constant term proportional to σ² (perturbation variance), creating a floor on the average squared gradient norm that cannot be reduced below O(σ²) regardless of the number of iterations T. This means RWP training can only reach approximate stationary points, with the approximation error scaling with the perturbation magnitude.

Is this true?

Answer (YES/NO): YES